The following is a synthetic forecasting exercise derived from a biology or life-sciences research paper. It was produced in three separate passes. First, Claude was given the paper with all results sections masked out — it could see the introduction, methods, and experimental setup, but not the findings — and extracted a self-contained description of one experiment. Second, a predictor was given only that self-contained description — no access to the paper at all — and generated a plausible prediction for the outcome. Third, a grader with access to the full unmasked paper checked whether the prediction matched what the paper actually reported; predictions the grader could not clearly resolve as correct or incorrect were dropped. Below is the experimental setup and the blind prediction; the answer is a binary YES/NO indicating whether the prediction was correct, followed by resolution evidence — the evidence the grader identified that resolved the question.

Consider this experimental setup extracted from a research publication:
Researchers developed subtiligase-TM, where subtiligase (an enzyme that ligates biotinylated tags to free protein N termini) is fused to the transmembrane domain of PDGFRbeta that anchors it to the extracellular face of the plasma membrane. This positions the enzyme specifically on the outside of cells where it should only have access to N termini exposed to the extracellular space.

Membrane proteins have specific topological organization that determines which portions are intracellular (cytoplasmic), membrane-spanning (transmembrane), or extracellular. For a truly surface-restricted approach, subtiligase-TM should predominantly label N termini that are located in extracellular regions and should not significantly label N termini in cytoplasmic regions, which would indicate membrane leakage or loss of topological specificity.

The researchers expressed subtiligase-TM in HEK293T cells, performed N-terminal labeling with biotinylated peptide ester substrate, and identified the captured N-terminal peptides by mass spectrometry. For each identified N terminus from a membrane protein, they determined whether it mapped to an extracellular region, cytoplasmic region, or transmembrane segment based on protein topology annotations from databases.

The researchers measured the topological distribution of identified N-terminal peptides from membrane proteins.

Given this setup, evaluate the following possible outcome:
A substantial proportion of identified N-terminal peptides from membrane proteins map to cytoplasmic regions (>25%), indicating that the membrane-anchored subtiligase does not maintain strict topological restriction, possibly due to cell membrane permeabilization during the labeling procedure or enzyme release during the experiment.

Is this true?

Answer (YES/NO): NO